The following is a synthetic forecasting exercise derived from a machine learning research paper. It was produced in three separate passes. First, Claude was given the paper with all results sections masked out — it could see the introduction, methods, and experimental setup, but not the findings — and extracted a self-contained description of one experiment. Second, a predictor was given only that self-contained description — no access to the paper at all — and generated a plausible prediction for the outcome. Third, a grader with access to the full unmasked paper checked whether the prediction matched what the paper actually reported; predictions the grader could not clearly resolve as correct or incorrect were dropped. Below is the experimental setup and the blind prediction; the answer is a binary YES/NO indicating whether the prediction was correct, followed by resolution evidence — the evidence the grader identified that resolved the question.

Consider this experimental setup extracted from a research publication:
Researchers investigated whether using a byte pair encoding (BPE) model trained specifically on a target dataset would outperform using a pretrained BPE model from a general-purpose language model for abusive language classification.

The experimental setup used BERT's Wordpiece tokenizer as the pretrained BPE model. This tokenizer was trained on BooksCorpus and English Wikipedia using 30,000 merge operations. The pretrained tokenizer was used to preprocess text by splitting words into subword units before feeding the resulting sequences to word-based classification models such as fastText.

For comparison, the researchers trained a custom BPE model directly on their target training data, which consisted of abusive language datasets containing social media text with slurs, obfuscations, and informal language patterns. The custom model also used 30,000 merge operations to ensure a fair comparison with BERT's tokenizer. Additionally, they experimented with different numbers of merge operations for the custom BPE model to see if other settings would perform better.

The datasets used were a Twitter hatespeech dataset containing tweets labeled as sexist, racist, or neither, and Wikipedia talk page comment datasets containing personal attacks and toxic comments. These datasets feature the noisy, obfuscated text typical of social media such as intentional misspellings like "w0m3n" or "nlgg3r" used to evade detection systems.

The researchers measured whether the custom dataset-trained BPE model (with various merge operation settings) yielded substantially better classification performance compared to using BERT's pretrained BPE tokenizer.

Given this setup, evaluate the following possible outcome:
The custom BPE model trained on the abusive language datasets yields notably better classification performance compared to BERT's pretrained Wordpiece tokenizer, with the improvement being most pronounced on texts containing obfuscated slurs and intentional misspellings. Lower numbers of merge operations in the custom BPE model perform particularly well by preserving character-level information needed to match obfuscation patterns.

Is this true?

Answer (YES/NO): NO